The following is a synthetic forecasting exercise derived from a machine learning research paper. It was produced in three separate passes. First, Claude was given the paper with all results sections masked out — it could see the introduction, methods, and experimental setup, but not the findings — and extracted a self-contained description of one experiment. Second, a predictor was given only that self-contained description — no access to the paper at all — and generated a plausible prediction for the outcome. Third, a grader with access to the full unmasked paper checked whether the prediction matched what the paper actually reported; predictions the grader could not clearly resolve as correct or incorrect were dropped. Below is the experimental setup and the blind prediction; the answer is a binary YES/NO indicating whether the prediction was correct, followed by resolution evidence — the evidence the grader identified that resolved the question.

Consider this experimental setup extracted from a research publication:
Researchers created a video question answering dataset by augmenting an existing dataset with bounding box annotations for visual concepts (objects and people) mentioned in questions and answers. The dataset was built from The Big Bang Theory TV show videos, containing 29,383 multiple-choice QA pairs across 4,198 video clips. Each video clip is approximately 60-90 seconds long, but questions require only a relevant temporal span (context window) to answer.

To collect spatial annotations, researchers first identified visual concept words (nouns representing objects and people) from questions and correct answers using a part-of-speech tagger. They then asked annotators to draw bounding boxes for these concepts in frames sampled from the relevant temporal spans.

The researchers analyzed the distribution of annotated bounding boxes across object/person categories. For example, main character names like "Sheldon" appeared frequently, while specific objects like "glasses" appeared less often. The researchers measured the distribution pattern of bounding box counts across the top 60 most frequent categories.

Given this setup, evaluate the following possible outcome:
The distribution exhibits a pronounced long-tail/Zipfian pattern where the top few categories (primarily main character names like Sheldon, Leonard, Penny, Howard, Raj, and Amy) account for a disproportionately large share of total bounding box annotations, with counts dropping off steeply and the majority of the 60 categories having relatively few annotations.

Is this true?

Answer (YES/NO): YES